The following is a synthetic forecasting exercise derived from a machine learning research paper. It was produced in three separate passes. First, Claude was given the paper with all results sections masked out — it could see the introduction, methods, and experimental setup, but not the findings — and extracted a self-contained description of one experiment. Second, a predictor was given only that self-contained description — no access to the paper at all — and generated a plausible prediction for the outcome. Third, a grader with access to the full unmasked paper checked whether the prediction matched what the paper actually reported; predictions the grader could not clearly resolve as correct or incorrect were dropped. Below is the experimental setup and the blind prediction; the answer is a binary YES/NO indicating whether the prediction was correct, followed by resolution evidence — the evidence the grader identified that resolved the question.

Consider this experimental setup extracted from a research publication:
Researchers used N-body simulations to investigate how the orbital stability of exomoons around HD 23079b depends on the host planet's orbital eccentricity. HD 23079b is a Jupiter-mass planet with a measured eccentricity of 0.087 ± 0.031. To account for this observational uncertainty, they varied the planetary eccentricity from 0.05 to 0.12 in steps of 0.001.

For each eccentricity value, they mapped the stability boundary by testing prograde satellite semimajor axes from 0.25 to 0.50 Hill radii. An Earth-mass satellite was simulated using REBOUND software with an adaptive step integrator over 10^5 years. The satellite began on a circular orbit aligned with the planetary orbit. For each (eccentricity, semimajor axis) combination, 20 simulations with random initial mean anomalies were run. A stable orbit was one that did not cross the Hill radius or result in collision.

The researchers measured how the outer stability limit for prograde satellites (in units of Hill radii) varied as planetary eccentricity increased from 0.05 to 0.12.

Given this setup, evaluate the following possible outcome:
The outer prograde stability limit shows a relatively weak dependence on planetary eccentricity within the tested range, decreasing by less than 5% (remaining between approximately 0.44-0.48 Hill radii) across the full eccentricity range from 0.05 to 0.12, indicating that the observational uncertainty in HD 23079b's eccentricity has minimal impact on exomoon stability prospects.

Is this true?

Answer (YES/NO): NO